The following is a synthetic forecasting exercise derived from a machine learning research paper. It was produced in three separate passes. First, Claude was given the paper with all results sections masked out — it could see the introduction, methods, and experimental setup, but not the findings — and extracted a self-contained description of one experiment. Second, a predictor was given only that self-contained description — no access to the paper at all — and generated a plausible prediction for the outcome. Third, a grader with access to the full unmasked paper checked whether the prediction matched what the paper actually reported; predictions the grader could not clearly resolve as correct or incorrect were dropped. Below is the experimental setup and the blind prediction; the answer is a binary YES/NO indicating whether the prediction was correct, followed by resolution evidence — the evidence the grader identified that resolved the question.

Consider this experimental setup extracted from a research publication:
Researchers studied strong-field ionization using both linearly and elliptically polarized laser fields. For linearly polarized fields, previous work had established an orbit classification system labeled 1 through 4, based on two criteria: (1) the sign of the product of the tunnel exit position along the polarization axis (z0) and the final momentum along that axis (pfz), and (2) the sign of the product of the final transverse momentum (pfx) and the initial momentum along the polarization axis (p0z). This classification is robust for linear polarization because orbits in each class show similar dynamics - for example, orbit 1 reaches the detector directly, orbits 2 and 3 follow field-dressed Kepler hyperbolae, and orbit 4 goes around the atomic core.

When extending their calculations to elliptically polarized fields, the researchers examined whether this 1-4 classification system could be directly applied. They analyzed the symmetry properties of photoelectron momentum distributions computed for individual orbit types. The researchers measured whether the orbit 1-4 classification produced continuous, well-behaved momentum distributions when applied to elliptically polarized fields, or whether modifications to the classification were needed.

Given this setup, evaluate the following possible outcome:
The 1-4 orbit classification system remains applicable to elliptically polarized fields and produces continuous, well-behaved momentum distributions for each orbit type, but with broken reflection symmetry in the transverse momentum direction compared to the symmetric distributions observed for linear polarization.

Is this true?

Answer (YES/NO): NO